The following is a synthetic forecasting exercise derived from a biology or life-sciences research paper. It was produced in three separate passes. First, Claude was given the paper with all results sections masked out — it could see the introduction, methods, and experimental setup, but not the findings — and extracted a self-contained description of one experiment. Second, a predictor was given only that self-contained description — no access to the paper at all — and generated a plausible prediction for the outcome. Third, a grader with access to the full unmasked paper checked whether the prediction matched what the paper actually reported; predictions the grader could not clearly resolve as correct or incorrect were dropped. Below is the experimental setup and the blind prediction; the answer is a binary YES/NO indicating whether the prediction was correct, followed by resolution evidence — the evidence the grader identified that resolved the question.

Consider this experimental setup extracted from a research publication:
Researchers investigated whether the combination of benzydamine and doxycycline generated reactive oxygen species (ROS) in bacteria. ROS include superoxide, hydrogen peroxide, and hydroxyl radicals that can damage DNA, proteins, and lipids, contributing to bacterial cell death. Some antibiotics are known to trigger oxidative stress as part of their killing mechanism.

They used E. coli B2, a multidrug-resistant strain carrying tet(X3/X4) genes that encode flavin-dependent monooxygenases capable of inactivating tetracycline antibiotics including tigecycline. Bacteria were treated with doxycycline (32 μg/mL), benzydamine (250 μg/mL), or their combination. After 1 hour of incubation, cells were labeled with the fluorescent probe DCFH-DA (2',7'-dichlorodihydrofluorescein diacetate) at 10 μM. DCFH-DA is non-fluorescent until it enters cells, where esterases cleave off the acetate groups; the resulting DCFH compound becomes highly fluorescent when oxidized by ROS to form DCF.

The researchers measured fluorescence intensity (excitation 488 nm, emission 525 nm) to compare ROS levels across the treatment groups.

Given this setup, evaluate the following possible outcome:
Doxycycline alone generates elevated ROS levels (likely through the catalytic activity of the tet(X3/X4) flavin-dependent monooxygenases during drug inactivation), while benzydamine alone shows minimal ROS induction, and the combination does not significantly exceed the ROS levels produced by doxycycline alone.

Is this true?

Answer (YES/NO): NO